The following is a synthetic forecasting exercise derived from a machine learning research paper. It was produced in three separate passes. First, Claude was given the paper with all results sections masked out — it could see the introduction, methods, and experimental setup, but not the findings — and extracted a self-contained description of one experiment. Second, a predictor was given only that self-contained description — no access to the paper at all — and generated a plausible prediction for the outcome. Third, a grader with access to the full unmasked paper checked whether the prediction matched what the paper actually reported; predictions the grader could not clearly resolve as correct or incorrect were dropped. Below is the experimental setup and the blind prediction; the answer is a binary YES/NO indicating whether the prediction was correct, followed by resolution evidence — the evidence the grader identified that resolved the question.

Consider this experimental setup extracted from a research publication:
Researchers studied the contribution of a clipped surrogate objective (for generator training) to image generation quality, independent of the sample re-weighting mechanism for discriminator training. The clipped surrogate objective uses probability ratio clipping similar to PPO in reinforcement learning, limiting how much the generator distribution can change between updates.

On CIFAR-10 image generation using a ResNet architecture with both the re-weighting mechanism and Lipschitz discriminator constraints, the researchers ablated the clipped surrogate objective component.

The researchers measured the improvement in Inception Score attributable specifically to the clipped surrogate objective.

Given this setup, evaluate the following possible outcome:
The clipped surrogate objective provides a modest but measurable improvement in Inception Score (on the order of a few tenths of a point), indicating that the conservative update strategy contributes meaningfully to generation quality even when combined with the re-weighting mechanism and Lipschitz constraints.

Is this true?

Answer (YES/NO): YES